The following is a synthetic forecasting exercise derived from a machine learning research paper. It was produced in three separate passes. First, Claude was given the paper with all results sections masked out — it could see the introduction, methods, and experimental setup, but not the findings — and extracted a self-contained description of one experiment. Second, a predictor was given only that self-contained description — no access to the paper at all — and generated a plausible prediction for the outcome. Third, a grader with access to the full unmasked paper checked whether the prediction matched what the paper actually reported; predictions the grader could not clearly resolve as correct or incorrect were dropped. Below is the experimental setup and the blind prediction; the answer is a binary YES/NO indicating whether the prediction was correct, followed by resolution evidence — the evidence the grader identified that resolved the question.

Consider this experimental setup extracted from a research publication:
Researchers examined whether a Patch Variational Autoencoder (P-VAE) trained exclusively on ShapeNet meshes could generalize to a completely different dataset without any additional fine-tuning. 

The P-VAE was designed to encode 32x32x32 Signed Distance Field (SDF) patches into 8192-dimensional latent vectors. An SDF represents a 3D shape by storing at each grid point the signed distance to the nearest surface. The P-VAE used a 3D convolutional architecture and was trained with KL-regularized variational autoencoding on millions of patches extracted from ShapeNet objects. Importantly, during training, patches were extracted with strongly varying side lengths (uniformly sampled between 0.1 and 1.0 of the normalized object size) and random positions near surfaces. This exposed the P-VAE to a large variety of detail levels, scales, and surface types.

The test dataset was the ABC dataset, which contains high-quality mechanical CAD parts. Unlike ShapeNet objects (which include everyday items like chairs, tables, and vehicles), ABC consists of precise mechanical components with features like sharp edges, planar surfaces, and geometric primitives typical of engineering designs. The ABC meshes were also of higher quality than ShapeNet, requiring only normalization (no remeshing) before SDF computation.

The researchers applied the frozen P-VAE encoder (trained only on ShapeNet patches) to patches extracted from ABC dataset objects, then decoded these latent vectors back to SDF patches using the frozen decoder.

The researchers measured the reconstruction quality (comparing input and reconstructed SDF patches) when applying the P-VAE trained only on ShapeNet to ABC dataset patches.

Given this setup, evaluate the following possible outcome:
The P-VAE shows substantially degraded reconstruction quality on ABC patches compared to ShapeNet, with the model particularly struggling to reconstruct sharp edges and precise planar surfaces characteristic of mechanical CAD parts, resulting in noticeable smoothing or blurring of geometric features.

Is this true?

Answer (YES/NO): NO